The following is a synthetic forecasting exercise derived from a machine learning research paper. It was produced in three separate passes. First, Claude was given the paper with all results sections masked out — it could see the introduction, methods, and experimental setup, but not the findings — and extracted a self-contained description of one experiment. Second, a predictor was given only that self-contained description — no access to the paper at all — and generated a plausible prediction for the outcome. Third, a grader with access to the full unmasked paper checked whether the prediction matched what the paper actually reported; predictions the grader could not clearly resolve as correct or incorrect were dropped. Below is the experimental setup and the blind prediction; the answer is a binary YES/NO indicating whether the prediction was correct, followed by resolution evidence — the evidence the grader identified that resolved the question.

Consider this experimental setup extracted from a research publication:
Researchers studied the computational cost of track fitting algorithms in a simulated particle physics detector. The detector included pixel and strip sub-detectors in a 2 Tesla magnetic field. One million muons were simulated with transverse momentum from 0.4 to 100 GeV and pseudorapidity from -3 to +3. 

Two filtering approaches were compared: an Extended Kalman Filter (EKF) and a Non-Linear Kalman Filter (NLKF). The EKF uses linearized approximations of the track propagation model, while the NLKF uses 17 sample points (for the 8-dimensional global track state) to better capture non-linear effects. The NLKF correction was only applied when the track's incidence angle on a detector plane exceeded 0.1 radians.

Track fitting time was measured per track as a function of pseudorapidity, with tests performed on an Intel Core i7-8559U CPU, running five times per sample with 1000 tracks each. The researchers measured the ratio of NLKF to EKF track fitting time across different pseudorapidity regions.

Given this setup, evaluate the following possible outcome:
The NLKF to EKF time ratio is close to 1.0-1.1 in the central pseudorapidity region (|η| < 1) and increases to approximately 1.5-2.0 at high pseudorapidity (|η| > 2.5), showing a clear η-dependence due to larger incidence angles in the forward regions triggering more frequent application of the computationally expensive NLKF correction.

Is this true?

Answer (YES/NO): NO